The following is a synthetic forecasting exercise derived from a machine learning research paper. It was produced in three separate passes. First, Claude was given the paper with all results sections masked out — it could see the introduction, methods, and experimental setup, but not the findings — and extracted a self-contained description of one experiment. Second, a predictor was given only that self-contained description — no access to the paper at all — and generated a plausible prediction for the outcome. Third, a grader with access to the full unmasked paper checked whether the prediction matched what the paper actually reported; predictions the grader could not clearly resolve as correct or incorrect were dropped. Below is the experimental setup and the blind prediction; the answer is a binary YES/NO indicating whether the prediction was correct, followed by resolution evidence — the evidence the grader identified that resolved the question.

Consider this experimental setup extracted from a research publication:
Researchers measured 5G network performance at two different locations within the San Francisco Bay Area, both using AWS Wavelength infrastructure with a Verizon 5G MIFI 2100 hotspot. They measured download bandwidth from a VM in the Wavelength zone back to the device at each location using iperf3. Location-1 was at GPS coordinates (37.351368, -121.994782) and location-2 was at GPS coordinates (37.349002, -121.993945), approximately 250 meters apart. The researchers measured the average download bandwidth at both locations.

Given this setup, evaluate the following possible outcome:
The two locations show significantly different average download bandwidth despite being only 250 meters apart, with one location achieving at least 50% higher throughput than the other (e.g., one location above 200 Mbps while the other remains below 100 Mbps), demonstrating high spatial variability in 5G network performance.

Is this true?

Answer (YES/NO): YES